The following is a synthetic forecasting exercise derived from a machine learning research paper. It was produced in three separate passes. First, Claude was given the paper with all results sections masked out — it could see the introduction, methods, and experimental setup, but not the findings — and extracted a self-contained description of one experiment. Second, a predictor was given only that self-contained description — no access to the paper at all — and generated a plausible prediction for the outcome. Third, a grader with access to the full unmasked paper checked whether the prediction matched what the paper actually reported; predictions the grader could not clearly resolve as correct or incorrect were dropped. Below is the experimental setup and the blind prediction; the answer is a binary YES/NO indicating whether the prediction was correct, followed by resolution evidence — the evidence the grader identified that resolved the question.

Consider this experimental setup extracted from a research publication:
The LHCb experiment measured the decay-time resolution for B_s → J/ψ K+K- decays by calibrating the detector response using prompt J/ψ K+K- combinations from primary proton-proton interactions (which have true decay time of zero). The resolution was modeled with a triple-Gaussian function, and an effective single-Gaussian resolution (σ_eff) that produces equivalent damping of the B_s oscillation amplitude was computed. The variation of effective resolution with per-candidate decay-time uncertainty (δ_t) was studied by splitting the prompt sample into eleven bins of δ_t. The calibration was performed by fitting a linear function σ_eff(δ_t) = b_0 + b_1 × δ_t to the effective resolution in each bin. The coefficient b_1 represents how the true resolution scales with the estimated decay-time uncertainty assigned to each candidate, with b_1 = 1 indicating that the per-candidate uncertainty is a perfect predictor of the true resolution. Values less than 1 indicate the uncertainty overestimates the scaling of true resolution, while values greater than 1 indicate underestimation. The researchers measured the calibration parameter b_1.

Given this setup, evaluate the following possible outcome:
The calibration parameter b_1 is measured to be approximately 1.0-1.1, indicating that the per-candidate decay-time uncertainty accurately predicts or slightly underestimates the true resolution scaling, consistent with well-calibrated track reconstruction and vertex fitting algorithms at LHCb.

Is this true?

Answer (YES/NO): NO